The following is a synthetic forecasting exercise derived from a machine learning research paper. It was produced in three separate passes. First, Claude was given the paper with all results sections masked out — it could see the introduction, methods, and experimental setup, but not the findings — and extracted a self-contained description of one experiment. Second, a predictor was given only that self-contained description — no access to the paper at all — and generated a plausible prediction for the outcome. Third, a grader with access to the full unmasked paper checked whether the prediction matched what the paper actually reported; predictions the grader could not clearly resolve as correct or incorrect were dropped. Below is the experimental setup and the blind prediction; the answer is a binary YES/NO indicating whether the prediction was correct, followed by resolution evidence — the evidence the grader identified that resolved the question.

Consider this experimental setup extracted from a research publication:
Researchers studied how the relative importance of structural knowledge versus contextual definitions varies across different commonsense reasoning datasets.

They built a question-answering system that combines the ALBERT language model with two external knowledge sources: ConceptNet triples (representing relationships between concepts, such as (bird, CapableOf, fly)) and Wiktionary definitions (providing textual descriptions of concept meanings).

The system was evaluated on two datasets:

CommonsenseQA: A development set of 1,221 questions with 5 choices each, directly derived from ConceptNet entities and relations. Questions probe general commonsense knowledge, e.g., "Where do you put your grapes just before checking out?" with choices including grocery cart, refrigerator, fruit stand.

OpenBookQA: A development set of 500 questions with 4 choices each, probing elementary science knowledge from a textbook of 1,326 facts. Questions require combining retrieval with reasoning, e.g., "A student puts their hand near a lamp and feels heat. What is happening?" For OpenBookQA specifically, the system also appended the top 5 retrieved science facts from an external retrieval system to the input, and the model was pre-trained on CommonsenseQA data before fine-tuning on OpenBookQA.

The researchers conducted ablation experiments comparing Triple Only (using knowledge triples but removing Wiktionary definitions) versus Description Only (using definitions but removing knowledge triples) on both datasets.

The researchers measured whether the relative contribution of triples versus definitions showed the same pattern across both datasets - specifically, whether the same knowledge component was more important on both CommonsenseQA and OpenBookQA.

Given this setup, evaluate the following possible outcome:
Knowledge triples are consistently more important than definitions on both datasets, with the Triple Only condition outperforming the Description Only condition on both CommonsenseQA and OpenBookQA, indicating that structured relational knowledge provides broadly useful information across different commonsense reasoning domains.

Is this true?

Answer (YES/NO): NO